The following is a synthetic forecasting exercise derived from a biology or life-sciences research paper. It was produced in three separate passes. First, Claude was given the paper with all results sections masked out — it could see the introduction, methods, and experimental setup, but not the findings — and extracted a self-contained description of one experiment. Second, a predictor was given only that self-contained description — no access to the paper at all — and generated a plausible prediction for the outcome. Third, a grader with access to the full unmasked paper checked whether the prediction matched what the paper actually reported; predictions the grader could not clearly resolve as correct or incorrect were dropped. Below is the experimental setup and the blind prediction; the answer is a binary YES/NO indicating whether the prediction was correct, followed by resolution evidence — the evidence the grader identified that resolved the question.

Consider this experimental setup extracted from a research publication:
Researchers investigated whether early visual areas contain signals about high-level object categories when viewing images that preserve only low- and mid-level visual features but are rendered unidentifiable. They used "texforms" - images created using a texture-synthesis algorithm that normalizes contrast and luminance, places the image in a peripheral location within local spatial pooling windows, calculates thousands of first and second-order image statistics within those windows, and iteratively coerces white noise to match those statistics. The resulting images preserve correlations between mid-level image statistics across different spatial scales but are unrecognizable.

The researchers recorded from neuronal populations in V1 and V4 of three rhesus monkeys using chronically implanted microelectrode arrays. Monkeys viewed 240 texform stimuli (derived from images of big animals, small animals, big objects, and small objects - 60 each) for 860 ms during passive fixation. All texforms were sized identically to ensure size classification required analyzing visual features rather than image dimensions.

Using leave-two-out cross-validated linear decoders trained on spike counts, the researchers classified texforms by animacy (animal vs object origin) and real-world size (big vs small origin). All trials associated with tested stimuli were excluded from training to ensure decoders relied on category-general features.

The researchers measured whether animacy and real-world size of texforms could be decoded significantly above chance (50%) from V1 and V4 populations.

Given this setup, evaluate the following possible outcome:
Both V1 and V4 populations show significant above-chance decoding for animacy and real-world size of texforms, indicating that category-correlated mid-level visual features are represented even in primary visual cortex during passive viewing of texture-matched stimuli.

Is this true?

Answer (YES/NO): NO